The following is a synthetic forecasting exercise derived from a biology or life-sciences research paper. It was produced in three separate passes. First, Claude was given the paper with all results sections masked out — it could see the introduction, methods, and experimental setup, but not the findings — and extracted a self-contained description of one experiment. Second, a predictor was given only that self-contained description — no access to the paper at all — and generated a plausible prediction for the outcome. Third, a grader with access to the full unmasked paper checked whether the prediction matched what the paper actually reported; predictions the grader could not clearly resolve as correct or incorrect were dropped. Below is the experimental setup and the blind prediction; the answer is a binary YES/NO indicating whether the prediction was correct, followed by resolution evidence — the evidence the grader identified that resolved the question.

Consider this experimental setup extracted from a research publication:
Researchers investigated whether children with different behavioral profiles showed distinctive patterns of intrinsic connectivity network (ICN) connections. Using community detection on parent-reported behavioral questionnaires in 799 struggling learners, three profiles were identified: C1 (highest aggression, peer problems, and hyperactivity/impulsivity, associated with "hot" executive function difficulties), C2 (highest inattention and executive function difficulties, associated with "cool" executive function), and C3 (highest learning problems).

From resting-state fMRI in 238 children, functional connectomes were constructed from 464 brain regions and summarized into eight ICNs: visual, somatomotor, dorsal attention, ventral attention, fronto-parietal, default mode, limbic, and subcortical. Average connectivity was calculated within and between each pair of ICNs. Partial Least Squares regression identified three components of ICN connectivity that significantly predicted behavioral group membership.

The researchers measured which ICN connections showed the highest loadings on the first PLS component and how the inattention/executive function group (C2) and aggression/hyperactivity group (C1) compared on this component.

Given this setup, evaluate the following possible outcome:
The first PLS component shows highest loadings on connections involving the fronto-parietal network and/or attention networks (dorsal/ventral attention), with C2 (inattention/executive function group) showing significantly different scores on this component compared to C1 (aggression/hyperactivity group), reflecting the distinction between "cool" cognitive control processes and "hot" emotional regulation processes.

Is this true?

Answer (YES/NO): NO